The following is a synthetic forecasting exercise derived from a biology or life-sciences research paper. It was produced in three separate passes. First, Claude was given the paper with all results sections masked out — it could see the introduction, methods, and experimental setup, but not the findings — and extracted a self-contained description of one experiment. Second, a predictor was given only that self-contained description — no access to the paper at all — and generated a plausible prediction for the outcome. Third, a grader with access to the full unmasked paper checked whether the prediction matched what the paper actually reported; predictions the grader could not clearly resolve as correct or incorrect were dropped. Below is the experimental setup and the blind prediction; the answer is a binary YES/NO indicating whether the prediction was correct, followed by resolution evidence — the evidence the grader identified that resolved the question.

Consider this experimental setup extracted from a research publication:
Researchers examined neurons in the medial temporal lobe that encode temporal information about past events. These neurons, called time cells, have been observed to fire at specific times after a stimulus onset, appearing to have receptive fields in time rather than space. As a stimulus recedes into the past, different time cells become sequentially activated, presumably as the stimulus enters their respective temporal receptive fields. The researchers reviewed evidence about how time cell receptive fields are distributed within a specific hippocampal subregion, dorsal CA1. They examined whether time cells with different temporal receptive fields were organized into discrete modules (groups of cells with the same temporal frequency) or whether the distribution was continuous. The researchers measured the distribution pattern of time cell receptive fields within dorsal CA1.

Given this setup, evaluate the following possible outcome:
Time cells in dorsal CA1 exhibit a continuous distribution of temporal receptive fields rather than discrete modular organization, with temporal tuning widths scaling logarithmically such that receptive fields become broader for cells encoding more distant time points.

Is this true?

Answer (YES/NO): NO